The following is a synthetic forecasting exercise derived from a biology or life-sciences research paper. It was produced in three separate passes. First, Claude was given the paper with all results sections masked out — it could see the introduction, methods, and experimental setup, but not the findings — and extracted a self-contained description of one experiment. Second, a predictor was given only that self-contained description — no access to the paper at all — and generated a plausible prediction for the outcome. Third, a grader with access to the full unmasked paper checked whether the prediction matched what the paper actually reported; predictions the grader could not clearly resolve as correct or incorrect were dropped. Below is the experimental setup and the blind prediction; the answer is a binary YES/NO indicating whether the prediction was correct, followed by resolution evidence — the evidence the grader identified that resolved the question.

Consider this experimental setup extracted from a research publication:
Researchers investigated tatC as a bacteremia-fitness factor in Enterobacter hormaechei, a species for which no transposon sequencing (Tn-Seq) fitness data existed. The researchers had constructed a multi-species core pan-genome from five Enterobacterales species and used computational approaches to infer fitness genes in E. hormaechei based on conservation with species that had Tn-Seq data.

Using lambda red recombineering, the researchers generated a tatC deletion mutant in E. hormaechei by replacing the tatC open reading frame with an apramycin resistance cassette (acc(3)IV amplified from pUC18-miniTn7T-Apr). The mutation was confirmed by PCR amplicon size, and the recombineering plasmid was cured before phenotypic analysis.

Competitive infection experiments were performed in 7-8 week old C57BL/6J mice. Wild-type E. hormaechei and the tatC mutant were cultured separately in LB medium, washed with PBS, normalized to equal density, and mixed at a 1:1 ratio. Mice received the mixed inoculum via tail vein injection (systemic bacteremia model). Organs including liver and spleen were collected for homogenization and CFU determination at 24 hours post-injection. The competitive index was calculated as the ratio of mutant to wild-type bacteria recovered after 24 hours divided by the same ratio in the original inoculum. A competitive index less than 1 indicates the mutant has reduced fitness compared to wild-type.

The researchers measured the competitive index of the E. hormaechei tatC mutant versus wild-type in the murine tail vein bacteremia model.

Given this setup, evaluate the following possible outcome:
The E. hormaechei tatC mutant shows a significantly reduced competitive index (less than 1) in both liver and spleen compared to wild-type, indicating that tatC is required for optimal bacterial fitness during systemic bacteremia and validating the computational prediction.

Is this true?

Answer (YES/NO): YES